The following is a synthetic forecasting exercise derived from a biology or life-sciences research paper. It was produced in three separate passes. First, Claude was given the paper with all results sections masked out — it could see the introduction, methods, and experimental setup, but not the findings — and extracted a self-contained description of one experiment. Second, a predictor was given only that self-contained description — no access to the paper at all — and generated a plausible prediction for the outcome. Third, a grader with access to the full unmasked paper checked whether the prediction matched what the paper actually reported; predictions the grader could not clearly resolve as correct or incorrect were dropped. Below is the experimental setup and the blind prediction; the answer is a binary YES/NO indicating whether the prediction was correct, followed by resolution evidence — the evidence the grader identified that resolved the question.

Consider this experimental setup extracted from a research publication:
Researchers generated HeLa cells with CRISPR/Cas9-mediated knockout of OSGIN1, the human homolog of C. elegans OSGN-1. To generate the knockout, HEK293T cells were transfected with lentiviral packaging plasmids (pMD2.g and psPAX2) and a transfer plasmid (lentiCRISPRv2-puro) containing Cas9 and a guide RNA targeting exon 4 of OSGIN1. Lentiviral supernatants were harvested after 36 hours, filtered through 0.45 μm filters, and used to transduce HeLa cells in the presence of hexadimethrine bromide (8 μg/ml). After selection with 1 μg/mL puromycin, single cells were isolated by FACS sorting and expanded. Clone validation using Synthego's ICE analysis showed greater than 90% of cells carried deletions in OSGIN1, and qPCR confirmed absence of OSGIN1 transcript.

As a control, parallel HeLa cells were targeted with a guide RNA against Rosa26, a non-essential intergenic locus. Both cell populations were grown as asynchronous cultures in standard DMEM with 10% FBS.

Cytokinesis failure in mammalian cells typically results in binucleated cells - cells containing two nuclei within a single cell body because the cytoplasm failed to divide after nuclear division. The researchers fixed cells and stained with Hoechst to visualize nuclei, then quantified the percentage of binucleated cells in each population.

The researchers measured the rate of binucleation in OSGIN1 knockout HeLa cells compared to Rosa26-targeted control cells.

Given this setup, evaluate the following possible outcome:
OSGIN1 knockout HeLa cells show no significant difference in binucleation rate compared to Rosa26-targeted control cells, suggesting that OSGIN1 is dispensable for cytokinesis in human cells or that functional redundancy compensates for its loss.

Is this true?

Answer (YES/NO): NO